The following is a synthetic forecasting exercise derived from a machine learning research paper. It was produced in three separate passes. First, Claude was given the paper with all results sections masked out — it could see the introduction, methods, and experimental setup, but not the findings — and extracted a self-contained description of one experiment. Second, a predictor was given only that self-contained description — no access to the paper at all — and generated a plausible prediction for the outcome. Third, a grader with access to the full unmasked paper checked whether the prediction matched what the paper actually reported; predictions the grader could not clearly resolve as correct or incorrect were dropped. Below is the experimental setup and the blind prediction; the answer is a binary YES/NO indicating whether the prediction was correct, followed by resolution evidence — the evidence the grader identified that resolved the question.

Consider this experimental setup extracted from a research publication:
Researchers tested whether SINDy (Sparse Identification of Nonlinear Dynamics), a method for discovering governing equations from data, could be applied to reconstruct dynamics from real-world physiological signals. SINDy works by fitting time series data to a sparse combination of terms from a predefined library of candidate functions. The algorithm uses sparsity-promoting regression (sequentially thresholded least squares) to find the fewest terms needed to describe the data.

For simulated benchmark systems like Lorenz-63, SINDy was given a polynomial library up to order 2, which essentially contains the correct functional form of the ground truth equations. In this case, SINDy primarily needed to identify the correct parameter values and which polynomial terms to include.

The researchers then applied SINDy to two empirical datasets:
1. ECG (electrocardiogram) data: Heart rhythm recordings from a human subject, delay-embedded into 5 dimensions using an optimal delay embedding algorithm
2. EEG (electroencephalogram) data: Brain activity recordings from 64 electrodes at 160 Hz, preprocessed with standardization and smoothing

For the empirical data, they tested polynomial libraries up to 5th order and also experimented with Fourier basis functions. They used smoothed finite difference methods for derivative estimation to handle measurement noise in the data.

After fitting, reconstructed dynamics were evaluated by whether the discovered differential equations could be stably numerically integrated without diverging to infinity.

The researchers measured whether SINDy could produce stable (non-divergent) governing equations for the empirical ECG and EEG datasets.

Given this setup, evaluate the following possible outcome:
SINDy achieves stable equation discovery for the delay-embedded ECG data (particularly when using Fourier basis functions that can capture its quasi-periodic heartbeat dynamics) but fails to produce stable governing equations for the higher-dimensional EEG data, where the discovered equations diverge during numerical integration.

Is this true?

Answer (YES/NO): NO